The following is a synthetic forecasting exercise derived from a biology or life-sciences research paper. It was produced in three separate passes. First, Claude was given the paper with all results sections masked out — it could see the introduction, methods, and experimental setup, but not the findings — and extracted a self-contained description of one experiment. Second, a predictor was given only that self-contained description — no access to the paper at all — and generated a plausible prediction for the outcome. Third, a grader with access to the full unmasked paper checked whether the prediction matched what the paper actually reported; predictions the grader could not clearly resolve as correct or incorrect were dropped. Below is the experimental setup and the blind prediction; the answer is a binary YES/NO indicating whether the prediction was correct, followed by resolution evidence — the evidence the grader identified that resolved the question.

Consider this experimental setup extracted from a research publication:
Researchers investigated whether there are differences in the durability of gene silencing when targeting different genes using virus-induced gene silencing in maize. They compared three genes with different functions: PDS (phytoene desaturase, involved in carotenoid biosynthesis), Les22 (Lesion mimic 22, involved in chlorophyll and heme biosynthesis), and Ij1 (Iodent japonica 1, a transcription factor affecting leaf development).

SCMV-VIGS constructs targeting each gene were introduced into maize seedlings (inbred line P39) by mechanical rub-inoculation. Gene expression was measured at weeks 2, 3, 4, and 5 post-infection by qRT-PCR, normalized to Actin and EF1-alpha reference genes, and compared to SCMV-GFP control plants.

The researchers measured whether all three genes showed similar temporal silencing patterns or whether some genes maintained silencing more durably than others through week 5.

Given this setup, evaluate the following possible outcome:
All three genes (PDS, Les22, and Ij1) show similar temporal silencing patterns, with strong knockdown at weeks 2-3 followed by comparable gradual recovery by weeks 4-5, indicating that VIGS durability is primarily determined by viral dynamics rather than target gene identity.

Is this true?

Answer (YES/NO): NO